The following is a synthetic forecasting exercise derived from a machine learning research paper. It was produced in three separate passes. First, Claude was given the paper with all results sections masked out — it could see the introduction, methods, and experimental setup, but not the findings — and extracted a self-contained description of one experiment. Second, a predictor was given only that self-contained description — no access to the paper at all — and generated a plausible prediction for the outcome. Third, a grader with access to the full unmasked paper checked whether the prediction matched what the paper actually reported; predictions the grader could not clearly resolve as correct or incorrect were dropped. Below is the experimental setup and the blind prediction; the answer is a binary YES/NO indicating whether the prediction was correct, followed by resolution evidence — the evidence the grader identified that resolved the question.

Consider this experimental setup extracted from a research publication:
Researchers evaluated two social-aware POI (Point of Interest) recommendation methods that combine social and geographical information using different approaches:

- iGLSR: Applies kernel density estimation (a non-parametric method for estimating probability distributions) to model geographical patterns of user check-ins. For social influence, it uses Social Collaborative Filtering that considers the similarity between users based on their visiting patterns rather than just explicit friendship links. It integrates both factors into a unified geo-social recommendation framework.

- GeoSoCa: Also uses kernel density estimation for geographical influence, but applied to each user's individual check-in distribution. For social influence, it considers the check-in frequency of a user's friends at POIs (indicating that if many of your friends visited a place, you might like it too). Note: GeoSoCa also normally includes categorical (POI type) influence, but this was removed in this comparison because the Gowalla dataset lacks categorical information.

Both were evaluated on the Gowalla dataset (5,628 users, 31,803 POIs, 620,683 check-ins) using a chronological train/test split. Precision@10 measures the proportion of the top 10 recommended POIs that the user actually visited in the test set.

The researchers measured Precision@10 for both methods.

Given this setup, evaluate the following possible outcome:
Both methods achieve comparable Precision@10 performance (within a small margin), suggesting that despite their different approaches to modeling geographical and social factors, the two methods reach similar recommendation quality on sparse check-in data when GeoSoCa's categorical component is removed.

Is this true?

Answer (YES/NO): NO